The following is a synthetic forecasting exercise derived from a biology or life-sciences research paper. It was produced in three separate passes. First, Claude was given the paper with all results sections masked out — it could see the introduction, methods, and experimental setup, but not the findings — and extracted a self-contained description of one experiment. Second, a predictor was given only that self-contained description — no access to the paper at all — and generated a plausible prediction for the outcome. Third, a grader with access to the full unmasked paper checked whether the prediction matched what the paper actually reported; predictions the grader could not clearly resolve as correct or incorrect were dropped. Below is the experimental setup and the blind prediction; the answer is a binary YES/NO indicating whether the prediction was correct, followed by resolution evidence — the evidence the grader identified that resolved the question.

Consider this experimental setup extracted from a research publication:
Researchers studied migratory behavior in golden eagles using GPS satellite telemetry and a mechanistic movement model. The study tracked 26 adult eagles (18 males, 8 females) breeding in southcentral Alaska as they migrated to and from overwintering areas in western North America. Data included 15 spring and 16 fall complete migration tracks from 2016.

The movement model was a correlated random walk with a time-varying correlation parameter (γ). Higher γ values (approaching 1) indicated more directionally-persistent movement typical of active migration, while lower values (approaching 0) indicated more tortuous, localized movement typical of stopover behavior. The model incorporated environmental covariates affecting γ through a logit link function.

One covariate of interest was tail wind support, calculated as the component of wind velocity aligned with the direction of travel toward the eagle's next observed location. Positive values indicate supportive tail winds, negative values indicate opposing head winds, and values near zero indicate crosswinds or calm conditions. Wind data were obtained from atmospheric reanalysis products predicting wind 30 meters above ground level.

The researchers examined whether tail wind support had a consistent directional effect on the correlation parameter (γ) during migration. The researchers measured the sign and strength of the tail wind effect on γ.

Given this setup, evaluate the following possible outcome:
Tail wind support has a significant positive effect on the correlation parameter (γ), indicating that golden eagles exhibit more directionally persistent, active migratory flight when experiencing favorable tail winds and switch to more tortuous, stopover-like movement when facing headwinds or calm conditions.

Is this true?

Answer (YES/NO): NO